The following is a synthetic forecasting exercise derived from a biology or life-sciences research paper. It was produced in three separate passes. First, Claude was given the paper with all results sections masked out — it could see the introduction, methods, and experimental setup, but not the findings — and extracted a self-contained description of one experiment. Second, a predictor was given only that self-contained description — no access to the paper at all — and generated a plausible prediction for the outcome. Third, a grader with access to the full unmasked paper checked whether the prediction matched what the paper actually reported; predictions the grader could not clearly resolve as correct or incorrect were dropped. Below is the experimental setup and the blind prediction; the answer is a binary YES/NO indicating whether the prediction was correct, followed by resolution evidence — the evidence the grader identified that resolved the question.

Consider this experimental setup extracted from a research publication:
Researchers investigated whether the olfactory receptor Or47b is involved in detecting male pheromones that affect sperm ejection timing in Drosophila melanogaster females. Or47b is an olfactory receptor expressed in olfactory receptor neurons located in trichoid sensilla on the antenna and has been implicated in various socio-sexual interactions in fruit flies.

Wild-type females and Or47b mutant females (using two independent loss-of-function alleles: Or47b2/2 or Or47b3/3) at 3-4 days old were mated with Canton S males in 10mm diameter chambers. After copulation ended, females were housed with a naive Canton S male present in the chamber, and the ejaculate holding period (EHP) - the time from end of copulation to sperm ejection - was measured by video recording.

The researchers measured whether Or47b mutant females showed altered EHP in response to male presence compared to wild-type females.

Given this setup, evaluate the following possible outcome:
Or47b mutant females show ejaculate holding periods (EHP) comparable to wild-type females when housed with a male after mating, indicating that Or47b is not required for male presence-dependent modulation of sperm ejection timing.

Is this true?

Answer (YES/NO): NO